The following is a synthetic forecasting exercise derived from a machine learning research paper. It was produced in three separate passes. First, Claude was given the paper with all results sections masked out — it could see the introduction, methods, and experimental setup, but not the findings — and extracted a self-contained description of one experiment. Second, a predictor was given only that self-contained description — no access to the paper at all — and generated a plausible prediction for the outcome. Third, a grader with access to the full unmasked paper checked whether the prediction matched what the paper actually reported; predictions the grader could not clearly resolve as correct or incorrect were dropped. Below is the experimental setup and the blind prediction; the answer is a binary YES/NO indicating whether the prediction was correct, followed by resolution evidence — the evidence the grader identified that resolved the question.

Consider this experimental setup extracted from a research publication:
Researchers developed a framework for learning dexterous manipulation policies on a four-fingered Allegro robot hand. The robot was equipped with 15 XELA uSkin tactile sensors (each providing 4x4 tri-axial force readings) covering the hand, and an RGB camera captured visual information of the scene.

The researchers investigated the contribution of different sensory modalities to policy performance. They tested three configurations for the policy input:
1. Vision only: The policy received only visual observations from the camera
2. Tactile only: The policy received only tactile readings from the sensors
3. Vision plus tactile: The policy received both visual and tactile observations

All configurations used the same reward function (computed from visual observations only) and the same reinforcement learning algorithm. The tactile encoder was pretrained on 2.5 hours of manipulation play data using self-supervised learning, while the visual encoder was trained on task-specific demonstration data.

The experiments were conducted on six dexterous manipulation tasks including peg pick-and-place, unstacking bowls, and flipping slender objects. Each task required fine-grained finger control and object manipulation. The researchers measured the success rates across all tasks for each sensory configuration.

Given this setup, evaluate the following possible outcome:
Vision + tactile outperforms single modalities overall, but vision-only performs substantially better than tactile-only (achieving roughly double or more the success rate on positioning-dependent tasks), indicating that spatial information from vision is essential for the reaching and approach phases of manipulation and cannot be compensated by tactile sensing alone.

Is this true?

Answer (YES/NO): NO